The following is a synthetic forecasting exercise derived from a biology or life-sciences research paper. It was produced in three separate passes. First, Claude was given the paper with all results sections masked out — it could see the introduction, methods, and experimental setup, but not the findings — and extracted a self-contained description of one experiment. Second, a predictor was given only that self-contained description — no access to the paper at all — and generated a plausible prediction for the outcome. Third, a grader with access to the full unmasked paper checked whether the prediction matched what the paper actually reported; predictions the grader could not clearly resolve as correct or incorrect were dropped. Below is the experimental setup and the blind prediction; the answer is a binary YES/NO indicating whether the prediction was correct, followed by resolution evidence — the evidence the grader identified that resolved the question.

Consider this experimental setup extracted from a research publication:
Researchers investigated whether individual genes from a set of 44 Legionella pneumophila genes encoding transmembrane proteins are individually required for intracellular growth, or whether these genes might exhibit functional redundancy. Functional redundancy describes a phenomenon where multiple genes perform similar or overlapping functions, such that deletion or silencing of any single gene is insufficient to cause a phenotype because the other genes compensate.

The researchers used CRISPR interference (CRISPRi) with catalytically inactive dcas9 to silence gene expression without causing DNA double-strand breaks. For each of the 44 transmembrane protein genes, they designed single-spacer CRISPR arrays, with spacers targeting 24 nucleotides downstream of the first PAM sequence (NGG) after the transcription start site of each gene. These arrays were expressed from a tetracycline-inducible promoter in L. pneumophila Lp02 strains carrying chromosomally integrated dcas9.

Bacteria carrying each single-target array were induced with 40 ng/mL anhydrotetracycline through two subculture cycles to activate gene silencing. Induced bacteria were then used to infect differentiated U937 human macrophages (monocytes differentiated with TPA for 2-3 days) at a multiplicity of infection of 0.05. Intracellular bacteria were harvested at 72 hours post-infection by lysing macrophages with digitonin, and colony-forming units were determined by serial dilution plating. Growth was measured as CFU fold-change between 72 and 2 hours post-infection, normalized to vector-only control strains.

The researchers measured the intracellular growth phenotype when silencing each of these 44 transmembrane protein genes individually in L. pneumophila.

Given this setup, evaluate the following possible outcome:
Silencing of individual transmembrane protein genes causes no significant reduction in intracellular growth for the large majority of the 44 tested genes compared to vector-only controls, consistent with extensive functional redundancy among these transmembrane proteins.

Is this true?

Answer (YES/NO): YES